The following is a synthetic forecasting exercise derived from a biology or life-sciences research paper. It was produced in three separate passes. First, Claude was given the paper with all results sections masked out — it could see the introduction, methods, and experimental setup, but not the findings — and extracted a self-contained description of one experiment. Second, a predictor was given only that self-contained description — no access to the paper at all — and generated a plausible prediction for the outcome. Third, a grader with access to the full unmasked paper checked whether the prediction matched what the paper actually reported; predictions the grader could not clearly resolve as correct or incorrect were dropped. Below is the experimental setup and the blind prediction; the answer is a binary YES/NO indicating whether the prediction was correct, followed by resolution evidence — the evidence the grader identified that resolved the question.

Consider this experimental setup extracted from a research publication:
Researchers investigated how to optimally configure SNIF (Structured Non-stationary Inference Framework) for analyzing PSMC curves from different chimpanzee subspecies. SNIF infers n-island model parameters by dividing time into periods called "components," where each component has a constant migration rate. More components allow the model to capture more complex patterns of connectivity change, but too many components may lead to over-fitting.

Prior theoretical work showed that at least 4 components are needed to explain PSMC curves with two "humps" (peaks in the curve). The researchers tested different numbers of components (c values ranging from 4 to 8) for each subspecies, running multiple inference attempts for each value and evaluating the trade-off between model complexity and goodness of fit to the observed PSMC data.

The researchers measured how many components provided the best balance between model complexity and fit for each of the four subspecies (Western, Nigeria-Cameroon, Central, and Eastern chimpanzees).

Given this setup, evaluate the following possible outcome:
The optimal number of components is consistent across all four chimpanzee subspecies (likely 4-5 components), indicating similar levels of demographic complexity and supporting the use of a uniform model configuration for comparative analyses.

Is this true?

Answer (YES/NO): NO